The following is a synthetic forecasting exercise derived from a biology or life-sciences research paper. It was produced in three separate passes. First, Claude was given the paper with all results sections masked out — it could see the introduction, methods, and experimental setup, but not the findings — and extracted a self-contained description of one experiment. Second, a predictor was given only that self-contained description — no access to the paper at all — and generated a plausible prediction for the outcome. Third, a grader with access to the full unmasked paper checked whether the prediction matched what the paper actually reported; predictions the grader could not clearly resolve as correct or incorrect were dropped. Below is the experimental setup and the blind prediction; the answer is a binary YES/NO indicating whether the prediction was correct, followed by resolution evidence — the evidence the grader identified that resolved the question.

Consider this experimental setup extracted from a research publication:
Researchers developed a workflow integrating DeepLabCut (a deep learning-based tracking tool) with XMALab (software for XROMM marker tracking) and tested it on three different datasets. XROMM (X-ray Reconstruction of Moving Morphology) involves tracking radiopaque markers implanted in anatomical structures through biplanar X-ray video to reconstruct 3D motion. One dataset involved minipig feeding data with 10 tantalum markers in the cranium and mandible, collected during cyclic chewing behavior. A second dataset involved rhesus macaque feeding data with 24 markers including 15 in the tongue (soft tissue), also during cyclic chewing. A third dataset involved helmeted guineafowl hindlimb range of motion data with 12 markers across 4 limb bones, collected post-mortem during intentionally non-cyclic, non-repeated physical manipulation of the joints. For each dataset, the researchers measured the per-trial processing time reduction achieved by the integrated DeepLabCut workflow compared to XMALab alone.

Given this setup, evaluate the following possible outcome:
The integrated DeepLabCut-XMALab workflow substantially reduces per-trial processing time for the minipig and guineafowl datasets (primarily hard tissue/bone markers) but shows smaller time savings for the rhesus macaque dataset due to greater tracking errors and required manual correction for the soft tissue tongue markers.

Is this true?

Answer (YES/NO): NO